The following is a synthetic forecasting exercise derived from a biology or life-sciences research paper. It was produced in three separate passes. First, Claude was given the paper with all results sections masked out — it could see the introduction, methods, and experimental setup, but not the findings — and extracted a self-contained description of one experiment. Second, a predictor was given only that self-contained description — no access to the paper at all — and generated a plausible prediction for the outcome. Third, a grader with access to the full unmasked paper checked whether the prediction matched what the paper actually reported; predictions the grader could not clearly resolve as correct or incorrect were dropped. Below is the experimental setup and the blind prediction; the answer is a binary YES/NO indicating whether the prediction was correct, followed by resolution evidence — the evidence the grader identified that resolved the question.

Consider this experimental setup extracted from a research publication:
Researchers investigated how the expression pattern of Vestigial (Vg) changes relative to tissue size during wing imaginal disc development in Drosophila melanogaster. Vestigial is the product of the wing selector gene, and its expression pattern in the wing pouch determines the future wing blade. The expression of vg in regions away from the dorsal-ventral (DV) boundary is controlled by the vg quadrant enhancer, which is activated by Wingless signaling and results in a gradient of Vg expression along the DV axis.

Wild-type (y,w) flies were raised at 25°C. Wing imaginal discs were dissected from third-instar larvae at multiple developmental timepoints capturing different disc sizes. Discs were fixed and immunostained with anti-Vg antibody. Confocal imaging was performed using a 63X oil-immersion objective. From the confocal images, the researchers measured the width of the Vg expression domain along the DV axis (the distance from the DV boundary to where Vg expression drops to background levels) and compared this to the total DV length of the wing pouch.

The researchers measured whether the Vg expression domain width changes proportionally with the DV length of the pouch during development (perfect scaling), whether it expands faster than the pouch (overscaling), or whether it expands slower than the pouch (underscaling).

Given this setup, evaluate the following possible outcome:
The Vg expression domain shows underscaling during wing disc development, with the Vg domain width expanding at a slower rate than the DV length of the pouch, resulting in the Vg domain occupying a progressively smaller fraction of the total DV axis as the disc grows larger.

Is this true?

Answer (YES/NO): NO